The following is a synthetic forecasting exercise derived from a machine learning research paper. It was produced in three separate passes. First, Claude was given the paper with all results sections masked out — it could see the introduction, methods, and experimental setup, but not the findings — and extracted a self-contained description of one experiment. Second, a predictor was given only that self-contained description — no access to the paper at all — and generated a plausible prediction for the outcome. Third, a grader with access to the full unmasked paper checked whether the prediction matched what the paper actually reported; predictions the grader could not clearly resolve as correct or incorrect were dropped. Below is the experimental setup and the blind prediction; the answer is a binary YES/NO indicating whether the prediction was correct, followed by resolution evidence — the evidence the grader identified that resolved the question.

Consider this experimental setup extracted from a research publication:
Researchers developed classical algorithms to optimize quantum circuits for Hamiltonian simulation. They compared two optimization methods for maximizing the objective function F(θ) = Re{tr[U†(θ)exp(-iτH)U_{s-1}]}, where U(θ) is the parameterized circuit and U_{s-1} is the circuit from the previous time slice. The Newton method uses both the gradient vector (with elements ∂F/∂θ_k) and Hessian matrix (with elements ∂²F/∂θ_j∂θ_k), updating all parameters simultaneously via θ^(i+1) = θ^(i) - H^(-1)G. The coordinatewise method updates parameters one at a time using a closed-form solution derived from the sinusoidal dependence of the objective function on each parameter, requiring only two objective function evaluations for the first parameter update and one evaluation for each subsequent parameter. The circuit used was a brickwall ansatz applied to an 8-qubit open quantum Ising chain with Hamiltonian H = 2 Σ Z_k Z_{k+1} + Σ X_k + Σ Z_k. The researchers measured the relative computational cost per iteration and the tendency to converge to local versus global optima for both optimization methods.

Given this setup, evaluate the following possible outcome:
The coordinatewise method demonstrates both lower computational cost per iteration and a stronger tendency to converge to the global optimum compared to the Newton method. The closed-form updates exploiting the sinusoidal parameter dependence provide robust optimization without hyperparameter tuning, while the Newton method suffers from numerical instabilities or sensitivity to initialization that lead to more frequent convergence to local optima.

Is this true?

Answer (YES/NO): NO